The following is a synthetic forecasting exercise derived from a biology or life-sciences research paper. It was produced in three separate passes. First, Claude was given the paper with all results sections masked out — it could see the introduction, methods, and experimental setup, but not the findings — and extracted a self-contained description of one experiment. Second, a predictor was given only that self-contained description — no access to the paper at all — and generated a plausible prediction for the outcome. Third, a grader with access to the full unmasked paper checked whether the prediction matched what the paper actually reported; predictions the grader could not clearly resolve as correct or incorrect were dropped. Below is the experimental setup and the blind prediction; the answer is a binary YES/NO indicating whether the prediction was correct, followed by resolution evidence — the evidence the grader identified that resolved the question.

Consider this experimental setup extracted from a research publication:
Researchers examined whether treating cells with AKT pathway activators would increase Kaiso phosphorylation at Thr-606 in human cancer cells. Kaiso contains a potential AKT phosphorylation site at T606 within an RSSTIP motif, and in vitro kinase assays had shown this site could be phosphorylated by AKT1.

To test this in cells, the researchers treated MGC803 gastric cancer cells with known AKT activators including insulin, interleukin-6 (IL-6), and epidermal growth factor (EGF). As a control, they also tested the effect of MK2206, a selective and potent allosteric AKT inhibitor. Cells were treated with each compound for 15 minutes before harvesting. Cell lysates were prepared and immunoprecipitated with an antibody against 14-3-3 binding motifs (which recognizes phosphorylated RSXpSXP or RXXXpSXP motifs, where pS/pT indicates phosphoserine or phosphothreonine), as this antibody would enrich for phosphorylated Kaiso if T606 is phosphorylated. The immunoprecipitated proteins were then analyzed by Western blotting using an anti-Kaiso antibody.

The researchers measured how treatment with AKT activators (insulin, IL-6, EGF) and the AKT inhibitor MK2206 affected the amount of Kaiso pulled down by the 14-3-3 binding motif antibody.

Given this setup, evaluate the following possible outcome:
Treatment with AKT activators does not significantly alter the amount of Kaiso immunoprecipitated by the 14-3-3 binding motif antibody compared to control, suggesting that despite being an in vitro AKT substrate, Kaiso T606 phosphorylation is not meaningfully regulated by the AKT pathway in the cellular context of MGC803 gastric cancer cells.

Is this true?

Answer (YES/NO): NO